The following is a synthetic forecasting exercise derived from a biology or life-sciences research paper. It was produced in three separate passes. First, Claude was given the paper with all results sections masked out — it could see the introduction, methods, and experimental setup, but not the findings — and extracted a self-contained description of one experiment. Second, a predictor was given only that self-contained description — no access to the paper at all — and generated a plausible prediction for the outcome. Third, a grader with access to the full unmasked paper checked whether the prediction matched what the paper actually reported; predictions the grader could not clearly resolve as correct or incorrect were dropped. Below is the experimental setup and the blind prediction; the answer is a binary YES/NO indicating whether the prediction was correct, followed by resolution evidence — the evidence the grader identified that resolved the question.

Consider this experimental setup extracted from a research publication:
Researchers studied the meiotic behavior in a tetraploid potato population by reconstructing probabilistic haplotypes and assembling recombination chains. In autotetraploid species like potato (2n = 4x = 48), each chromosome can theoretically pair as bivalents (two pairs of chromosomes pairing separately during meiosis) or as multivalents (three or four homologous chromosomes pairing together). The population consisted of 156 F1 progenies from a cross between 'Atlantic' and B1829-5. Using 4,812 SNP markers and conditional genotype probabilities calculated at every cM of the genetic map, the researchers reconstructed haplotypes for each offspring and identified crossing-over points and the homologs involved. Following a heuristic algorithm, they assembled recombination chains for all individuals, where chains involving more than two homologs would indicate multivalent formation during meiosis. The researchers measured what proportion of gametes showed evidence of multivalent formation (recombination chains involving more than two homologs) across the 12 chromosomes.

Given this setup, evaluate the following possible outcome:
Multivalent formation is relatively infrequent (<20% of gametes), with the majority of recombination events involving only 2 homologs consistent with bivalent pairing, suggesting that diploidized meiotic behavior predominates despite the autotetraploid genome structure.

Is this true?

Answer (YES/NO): NO